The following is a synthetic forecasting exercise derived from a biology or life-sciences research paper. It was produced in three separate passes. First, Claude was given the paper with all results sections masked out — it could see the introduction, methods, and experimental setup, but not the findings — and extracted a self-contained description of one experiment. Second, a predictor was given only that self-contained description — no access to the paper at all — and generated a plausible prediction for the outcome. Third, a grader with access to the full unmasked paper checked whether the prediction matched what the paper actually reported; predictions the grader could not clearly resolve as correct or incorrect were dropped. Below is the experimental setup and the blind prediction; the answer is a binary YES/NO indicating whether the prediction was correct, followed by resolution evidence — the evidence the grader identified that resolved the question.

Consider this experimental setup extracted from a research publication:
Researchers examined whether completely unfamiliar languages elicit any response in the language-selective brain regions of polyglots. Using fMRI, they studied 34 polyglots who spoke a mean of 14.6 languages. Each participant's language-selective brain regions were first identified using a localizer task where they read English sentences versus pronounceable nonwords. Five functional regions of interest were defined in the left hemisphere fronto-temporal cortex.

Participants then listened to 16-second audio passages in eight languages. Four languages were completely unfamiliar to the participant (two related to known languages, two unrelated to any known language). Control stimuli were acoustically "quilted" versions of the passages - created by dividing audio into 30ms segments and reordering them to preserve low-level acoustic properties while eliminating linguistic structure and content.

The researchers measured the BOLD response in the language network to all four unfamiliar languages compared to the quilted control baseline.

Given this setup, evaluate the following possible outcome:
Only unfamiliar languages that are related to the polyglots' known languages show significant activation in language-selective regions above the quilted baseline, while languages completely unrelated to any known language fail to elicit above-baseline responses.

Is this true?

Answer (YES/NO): NO